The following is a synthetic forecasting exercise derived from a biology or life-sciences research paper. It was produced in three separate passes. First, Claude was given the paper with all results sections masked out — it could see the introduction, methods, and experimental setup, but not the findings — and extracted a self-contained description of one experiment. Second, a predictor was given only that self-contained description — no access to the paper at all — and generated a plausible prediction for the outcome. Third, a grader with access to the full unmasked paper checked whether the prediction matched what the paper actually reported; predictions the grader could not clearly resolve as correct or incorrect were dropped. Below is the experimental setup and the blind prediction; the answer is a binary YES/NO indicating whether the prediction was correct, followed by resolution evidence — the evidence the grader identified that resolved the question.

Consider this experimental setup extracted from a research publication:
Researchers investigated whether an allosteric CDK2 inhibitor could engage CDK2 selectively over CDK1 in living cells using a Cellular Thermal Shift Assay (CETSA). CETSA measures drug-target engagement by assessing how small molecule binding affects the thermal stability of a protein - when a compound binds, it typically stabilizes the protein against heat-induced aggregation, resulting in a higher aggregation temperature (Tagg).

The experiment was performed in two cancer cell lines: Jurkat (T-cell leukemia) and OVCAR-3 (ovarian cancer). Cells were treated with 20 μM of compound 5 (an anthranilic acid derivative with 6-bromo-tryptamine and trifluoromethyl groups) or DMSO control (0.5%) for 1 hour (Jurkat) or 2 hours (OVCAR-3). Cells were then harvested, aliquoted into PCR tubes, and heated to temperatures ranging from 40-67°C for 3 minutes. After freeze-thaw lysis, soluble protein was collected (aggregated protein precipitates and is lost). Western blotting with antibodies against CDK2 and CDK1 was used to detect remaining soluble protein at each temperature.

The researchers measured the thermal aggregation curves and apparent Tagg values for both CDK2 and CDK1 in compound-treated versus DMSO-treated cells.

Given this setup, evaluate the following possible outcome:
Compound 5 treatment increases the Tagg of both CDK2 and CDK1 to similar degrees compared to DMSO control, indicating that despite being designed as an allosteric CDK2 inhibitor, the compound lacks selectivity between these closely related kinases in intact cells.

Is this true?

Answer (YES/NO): NO